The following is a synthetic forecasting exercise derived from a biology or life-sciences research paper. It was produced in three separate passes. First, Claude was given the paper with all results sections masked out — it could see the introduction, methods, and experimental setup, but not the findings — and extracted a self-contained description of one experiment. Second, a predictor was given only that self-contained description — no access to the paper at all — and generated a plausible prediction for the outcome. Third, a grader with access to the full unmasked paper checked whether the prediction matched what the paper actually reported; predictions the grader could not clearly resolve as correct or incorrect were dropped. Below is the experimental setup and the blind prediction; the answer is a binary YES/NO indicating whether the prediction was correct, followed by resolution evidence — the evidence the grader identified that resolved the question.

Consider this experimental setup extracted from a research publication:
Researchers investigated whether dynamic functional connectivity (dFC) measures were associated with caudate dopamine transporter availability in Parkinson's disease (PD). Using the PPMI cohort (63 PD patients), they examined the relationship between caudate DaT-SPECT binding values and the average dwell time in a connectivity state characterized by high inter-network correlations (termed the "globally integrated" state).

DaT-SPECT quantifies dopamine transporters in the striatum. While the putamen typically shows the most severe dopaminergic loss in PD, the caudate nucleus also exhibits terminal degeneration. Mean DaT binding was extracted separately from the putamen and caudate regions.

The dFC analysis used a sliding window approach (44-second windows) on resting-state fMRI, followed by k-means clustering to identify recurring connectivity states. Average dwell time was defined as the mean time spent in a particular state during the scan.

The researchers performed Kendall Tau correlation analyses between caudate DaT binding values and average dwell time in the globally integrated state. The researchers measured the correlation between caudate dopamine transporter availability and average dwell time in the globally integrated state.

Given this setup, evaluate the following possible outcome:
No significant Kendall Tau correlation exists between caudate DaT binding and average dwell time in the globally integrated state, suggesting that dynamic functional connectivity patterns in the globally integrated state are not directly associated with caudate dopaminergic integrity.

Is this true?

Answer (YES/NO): NO